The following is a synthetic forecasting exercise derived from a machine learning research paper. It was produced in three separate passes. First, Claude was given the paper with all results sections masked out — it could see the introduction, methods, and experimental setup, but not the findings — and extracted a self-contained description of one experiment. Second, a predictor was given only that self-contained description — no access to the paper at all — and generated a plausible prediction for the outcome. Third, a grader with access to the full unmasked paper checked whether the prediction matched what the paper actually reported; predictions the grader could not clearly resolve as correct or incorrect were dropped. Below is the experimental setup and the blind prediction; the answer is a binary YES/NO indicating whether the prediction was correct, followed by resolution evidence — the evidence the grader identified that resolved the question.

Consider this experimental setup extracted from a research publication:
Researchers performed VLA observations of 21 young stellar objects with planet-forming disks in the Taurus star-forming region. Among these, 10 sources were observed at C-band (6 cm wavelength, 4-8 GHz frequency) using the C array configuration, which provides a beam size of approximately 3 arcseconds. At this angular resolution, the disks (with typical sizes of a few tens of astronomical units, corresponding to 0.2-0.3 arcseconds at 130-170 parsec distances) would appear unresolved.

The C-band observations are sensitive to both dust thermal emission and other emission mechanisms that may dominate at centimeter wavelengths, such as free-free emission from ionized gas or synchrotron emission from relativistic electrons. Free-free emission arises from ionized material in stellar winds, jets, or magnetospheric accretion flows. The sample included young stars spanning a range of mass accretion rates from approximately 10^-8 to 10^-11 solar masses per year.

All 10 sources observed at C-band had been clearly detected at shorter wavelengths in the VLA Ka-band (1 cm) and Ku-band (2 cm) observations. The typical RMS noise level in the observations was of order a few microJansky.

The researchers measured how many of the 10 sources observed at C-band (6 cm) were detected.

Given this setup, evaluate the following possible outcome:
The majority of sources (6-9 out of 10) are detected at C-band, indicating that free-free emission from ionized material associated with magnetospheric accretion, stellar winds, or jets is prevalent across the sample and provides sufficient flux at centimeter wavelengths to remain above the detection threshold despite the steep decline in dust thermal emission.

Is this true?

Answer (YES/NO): NO